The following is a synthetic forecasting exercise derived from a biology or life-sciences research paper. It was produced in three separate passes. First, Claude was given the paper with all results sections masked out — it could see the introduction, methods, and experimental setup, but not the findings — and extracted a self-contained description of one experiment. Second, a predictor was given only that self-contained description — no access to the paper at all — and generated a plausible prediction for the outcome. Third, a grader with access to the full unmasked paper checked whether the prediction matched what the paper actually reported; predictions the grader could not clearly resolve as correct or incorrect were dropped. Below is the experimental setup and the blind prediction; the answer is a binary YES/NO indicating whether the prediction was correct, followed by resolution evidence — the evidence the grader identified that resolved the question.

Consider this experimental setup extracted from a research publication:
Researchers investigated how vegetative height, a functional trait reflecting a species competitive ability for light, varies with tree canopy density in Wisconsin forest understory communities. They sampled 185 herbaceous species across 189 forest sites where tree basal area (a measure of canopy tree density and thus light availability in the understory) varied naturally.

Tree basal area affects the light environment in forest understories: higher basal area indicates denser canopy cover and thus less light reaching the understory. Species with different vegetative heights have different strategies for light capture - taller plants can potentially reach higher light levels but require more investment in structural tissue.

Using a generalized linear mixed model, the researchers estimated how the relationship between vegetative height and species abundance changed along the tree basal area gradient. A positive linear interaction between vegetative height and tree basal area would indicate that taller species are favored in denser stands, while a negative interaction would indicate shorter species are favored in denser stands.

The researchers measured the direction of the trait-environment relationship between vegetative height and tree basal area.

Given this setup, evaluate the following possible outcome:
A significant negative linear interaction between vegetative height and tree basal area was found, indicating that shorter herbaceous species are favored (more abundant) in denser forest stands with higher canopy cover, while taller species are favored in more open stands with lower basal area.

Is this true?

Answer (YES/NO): NO